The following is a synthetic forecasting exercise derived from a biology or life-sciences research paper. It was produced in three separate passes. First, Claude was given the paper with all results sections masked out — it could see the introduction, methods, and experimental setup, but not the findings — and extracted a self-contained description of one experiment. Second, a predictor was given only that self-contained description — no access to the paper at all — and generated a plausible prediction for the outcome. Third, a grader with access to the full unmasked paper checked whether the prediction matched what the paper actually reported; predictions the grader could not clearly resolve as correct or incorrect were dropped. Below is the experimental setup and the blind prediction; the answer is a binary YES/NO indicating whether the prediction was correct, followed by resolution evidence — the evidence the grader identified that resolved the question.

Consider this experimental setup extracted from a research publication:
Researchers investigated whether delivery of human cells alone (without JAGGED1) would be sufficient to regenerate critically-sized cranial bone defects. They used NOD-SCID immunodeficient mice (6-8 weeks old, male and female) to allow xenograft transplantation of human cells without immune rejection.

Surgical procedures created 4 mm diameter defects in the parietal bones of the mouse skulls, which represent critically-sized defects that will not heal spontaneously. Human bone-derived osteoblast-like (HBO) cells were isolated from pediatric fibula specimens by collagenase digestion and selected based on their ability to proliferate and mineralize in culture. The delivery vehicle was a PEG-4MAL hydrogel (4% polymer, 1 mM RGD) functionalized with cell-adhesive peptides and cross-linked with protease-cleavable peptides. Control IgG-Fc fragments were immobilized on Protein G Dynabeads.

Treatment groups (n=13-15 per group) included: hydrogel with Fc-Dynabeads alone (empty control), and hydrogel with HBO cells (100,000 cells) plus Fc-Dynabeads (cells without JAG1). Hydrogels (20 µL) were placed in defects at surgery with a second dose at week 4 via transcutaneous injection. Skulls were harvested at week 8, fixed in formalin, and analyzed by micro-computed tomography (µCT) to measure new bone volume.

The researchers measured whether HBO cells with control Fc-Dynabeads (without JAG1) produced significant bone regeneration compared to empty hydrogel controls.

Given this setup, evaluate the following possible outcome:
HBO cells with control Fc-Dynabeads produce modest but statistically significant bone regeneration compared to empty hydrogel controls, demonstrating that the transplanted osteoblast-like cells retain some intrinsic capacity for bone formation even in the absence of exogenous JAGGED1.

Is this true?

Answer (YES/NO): NO